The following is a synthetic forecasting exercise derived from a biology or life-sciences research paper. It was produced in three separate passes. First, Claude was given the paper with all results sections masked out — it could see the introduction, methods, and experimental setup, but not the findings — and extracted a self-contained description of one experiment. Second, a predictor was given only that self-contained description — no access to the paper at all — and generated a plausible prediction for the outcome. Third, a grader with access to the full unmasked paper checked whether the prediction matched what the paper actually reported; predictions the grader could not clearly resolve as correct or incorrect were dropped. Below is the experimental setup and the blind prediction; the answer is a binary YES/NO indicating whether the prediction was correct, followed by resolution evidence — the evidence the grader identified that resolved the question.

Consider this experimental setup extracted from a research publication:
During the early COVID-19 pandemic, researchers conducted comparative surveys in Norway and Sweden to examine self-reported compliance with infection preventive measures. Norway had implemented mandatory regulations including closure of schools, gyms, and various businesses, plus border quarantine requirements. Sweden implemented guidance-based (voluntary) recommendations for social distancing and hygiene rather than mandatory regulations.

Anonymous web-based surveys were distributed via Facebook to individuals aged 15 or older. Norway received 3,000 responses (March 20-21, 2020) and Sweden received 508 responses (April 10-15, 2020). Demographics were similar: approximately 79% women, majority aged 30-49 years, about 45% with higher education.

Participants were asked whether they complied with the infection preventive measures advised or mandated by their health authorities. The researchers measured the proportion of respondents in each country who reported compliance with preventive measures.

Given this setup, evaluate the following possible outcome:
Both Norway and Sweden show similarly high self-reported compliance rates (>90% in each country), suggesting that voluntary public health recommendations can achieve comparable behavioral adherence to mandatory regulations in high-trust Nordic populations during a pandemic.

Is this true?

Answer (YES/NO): YES